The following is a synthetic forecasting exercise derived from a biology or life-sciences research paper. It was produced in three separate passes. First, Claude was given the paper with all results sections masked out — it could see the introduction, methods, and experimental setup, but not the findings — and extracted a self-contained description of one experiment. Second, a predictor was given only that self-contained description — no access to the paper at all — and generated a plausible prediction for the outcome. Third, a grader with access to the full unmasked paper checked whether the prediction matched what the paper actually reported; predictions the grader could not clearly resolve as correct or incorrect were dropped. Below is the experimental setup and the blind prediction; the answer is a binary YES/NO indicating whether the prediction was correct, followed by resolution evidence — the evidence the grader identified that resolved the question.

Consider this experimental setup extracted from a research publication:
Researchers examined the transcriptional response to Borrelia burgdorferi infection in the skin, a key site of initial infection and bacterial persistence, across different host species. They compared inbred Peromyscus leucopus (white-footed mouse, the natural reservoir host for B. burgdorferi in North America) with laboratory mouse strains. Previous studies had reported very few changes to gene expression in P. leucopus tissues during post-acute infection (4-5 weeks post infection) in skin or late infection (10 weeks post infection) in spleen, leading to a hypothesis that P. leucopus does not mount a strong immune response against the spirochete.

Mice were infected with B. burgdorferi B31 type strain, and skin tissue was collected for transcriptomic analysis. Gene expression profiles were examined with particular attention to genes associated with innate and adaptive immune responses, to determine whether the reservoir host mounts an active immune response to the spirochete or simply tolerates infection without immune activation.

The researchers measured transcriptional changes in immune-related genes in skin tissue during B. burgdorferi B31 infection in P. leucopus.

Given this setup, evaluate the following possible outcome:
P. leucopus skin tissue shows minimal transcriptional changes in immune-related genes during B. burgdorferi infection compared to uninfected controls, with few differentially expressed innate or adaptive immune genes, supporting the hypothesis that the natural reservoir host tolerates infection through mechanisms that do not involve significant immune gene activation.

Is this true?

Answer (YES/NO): NO